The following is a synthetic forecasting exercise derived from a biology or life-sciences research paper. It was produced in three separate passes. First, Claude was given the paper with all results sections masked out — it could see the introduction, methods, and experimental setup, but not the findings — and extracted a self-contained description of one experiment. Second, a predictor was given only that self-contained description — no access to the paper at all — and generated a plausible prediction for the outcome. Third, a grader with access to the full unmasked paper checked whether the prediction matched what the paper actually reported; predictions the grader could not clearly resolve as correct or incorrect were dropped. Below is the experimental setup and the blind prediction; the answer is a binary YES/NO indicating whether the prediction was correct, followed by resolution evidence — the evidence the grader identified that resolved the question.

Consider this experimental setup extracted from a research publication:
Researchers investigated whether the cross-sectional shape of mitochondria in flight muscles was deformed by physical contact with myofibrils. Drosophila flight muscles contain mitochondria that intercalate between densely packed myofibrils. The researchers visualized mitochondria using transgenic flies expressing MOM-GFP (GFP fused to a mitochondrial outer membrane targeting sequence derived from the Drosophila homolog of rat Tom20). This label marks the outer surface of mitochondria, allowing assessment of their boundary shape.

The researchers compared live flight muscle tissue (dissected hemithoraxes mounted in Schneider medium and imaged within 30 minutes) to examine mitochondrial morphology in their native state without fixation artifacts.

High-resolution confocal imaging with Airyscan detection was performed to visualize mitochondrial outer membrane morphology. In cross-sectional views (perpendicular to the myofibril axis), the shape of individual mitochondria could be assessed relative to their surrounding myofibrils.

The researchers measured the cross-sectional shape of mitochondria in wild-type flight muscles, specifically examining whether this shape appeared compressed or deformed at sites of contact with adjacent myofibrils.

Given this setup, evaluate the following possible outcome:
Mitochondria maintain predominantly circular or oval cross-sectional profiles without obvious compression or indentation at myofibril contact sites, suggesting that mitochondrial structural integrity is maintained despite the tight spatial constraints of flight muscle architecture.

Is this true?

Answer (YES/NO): NO